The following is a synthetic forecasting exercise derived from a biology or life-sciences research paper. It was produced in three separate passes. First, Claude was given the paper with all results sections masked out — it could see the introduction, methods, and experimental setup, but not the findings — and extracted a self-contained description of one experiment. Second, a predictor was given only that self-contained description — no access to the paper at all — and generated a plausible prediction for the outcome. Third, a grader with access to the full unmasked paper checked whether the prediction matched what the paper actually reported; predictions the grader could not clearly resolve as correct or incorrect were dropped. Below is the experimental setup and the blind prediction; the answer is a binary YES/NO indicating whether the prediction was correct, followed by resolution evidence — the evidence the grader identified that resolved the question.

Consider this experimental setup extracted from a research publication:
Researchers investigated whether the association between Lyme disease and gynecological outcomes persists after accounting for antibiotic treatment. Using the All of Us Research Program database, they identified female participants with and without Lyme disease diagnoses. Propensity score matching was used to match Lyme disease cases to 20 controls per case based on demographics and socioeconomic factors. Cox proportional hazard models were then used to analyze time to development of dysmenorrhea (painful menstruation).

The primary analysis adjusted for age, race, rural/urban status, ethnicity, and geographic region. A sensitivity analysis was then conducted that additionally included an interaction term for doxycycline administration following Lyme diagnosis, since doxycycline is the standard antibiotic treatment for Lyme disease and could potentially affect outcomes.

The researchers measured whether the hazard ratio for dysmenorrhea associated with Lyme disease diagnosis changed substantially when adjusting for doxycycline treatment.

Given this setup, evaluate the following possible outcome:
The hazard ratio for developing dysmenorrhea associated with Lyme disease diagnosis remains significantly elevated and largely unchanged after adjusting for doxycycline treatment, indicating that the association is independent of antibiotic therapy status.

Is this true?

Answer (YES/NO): YES